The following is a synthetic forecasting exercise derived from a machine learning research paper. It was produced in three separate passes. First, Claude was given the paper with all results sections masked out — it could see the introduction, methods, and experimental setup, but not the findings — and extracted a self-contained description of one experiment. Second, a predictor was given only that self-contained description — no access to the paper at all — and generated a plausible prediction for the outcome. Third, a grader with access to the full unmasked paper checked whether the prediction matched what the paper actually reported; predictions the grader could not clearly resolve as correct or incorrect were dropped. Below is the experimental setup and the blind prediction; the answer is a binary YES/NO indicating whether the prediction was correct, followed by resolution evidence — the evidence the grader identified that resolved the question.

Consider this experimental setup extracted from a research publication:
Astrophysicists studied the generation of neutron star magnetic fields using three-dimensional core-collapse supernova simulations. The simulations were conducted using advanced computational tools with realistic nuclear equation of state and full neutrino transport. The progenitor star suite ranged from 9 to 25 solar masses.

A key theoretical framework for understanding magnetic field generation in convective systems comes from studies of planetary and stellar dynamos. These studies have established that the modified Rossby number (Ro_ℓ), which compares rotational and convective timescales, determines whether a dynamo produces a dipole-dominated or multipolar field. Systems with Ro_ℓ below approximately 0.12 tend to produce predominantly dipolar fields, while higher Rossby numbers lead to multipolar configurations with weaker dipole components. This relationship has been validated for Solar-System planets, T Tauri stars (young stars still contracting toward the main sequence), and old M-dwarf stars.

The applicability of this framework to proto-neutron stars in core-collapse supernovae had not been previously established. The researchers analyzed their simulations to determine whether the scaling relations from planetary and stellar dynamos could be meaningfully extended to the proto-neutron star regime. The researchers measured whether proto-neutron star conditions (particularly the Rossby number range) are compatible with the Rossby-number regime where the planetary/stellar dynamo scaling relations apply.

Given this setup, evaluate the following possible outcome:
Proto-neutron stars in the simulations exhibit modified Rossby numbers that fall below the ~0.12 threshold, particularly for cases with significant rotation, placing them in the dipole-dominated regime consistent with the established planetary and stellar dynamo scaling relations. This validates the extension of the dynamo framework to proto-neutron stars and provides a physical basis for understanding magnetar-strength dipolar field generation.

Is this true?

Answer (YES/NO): YES